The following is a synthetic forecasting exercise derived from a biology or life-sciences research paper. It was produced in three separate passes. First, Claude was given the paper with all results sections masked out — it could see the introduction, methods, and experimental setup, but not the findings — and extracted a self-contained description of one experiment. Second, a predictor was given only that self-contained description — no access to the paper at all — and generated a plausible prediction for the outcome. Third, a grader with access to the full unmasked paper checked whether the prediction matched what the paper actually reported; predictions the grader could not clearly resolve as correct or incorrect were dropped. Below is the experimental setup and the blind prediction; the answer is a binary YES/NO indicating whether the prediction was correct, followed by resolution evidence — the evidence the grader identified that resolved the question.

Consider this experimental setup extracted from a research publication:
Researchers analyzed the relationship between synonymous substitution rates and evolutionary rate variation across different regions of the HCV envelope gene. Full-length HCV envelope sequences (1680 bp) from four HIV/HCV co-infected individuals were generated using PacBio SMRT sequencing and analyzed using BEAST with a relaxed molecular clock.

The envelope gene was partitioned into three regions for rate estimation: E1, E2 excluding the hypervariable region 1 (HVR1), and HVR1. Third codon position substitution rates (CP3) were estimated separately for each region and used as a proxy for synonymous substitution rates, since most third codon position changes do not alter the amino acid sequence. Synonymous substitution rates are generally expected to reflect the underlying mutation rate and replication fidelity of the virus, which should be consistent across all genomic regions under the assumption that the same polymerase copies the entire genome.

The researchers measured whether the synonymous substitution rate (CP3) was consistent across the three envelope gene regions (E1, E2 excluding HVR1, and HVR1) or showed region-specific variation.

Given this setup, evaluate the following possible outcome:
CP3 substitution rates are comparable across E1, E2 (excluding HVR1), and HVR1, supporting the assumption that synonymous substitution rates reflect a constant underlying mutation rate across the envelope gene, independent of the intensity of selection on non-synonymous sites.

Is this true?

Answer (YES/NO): YES